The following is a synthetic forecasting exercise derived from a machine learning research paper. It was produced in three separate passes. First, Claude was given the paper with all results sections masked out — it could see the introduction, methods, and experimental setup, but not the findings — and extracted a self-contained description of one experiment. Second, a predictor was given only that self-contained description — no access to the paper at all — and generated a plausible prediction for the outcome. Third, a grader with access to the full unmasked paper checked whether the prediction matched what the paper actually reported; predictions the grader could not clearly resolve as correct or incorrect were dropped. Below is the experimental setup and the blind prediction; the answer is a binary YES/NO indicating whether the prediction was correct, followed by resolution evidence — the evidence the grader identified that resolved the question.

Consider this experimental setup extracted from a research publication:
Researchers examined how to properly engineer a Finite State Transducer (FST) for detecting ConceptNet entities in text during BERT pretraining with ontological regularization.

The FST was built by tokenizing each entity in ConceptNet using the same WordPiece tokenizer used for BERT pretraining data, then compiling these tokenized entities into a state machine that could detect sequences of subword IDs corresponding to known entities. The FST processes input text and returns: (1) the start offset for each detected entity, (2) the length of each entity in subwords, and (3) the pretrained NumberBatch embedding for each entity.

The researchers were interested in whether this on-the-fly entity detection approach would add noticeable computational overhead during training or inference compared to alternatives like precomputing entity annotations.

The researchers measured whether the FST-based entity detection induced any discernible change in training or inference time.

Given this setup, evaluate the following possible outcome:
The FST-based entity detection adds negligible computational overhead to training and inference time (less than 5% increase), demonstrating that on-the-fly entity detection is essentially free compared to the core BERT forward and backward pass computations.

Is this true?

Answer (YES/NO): YES